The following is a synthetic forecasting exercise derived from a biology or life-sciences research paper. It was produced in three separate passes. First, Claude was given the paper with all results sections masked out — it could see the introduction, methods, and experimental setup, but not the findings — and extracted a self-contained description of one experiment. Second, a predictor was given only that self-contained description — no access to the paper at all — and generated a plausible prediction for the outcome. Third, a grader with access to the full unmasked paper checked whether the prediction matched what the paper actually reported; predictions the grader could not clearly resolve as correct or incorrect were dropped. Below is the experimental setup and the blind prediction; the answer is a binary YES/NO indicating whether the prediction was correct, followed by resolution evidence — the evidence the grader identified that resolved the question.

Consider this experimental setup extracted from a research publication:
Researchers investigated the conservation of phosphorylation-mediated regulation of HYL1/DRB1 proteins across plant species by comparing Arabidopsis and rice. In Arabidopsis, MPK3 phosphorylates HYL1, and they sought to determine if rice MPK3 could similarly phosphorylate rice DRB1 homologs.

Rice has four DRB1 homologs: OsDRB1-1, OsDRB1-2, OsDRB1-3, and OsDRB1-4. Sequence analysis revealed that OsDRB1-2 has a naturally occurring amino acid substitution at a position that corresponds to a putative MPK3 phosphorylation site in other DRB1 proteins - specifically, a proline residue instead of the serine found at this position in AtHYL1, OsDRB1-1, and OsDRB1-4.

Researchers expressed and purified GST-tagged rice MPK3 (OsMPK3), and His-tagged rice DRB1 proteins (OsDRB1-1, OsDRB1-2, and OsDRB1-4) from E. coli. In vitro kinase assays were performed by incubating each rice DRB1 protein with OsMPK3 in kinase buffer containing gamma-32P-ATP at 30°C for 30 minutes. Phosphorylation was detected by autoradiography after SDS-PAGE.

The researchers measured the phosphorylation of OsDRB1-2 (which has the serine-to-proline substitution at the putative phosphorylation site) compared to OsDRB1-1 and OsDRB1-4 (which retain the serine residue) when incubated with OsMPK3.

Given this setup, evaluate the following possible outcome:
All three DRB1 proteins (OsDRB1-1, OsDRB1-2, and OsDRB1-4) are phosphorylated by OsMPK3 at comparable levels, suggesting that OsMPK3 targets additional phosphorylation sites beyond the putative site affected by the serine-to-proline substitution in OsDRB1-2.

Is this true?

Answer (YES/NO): NO